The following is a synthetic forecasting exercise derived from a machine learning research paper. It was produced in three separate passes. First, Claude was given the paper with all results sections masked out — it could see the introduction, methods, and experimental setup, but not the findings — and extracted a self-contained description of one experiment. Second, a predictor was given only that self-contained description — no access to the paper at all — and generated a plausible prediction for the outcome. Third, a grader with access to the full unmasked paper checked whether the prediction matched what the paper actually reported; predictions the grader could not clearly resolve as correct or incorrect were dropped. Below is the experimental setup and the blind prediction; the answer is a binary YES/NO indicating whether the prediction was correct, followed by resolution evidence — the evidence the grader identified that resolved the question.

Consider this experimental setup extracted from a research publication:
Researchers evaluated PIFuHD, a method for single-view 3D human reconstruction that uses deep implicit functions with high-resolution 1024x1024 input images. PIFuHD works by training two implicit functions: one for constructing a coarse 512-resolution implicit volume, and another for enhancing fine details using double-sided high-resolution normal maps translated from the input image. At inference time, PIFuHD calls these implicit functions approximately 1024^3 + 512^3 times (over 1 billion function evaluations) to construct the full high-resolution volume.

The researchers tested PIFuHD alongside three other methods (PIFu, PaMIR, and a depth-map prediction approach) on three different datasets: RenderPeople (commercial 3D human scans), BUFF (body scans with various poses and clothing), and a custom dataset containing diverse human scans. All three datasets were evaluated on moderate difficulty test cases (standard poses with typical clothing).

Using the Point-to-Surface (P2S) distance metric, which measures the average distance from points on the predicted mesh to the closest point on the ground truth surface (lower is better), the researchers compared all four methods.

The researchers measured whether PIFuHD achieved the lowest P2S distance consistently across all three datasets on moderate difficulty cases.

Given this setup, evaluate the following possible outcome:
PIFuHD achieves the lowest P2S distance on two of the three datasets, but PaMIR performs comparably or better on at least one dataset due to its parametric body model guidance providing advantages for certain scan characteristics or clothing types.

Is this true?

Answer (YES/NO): NO